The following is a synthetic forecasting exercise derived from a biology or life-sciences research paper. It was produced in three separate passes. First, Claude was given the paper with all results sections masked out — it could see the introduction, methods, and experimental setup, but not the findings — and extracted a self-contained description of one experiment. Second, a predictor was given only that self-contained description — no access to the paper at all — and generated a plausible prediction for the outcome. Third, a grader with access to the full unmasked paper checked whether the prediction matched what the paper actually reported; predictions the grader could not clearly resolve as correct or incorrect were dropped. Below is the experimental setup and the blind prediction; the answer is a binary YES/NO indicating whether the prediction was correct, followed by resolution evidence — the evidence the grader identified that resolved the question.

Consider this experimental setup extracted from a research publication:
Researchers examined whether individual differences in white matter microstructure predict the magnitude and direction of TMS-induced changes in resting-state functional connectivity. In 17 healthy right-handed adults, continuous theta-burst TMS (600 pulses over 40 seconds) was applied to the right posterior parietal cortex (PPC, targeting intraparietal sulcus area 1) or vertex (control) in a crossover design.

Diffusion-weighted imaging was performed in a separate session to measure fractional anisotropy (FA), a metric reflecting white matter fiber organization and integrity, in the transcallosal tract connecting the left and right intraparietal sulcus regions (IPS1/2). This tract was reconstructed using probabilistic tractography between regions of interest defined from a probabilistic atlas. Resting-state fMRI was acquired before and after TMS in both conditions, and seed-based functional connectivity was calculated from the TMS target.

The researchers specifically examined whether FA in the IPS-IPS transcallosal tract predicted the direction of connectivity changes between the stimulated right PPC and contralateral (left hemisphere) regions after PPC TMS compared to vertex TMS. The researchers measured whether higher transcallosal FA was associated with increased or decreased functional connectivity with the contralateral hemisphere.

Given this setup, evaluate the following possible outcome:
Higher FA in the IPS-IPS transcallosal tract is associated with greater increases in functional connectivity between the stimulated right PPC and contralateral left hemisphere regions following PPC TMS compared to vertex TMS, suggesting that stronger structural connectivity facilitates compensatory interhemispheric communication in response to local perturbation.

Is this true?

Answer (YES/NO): NO